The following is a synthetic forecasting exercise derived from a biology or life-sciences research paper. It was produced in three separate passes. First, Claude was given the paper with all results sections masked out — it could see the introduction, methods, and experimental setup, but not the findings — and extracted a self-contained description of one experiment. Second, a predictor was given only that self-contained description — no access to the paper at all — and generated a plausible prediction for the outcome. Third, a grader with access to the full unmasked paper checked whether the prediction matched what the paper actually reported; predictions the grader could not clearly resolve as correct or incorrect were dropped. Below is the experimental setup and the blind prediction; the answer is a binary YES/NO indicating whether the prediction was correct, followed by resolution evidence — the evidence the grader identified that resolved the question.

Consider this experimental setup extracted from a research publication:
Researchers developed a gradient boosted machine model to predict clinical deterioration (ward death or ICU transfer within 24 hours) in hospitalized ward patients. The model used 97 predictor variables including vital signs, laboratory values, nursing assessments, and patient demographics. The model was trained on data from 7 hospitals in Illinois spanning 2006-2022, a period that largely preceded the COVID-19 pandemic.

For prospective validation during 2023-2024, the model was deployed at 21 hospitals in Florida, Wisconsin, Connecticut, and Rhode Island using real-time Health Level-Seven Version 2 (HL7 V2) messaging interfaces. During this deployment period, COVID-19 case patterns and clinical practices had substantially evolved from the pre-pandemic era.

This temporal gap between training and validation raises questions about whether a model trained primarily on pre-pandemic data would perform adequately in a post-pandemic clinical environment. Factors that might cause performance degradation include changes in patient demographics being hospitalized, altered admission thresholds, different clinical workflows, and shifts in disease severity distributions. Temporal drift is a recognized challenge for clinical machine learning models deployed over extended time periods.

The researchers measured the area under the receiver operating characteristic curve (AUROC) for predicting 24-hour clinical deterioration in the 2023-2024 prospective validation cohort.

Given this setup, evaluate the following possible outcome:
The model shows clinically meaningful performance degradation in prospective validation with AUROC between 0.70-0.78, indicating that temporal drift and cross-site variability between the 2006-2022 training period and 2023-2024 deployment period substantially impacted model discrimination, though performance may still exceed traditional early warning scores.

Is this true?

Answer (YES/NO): NO